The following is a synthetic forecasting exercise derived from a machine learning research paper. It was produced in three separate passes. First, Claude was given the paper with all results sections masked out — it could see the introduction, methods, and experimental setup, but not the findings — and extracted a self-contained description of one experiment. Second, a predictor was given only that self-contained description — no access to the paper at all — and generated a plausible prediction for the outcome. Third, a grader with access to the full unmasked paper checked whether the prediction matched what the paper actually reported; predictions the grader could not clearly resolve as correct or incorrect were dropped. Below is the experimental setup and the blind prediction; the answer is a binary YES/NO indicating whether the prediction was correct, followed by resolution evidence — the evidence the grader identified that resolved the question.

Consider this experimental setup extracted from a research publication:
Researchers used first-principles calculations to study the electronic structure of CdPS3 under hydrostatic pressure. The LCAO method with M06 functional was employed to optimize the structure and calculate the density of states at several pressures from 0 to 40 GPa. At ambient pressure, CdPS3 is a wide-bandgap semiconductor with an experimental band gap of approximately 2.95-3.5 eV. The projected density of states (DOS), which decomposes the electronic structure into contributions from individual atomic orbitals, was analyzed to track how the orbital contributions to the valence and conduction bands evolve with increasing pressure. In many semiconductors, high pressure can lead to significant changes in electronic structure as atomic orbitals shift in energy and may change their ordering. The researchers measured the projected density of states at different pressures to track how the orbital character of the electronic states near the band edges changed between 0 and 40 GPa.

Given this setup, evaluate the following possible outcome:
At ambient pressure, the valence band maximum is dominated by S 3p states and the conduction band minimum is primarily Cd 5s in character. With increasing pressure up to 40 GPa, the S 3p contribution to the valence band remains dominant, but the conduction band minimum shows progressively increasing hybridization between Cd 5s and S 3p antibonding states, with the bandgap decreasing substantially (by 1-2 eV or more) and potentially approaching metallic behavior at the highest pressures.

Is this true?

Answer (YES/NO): NO